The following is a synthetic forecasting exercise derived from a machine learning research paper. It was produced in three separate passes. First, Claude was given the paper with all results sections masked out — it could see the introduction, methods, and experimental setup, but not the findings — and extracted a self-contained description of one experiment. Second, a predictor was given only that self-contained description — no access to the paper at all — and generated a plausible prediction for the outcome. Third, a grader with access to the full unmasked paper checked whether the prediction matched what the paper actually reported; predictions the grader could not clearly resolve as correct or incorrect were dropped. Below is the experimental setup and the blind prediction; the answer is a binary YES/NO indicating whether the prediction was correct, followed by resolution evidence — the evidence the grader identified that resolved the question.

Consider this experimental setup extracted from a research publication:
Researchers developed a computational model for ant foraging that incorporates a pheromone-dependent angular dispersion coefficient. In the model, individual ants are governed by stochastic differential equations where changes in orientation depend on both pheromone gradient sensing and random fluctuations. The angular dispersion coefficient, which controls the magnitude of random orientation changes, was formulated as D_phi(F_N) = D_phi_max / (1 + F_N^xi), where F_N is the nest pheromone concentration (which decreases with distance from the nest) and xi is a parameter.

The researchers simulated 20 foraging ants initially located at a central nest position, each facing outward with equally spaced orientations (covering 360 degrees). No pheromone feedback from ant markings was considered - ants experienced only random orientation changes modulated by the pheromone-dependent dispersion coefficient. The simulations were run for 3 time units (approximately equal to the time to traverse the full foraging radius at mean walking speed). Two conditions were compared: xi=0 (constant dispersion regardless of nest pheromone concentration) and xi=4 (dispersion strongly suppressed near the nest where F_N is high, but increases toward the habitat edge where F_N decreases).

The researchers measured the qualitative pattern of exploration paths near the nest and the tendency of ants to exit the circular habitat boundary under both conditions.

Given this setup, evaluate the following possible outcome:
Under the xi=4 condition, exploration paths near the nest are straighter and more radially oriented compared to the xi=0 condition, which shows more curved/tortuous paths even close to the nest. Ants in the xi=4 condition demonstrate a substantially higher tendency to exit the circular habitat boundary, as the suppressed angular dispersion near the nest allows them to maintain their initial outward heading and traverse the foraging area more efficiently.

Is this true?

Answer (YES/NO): NO